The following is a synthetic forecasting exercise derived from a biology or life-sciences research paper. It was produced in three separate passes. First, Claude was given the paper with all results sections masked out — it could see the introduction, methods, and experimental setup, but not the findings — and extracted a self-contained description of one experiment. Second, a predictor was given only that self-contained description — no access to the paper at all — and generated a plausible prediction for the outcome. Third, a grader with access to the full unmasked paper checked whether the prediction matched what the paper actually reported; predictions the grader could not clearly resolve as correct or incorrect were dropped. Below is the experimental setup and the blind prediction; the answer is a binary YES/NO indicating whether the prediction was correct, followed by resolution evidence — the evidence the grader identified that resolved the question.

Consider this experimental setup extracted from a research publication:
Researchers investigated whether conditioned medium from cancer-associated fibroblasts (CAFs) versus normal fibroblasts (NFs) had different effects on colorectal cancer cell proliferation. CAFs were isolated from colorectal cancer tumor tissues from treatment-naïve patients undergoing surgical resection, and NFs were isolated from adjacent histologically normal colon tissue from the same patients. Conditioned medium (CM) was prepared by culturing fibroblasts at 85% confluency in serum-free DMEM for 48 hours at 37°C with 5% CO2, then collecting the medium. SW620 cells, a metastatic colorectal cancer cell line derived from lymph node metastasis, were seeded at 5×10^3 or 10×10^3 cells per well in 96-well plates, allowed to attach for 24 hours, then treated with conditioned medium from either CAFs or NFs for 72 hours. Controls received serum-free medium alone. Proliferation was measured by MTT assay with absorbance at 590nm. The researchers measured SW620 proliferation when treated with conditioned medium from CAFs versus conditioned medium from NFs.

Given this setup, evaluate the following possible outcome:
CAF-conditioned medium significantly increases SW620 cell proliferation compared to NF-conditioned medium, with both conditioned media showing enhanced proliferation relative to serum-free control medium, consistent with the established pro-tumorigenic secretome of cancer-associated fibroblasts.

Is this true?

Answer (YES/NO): NO